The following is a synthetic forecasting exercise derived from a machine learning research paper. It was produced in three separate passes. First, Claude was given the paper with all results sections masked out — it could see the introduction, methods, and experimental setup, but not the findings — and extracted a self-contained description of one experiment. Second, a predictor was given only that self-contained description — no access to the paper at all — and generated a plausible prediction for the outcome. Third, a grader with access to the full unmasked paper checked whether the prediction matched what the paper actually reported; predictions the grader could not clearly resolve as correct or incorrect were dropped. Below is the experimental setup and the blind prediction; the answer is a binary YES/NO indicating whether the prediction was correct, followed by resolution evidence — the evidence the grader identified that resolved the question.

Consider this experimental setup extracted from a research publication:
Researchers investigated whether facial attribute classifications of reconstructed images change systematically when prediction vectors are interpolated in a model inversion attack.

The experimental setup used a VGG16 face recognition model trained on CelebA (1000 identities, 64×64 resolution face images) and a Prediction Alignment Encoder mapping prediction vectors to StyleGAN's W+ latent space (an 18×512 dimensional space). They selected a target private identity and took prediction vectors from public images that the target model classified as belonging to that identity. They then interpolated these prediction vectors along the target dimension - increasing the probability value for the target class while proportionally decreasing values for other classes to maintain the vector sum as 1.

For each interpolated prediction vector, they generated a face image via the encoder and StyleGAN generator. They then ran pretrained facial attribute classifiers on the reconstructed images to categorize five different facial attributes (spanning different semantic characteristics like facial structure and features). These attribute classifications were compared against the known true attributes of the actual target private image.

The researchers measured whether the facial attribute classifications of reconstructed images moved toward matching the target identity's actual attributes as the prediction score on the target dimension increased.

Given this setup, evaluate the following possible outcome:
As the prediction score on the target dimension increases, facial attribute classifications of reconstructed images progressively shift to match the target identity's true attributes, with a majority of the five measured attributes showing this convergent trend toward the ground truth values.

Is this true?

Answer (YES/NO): YES